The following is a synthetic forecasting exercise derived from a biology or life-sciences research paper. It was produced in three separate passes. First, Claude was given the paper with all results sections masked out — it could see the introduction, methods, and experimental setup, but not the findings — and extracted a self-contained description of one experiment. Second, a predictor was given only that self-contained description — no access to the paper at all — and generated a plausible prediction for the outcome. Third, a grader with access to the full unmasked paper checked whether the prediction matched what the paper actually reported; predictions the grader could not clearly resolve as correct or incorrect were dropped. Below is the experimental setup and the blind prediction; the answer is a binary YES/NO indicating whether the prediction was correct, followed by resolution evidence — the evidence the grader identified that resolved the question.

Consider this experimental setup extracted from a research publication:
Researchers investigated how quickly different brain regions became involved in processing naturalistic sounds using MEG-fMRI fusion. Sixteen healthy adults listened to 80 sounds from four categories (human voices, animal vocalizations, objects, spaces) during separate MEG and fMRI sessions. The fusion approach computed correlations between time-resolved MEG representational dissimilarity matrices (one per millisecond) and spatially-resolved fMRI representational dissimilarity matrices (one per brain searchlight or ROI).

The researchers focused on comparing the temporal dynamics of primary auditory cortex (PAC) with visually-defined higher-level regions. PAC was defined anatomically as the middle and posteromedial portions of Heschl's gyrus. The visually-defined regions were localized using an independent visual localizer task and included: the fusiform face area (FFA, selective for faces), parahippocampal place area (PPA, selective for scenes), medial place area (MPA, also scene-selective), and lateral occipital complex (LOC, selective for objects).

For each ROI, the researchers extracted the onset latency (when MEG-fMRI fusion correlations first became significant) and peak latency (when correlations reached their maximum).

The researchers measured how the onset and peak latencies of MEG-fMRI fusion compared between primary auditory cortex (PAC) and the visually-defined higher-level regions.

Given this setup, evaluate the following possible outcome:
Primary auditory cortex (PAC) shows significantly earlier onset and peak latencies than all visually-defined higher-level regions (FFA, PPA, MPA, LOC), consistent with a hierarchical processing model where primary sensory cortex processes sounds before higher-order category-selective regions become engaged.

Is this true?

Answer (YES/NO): NO